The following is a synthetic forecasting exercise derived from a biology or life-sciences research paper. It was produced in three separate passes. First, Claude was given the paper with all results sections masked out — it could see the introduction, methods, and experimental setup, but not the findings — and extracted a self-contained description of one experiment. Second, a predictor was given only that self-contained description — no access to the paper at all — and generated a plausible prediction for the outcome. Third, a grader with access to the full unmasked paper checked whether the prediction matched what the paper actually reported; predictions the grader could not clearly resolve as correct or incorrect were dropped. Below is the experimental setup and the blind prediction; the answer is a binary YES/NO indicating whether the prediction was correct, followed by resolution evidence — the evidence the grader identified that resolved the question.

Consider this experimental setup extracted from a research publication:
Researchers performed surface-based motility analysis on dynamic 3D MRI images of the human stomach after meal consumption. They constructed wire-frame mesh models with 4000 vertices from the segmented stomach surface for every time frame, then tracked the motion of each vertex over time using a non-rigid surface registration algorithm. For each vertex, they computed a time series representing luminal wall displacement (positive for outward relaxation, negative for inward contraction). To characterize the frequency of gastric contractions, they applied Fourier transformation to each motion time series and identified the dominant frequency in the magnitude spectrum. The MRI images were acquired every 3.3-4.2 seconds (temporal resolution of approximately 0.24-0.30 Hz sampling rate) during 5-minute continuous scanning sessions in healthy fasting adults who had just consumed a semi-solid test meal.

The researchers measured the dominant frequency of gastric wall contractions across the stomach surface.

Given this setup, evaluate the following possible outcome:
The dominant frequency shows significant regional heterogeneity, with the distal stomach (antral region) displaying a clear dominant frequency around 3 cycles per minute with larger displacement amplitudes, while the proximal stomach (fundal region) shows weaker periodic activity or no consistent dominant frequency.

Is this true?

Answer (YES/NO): NO